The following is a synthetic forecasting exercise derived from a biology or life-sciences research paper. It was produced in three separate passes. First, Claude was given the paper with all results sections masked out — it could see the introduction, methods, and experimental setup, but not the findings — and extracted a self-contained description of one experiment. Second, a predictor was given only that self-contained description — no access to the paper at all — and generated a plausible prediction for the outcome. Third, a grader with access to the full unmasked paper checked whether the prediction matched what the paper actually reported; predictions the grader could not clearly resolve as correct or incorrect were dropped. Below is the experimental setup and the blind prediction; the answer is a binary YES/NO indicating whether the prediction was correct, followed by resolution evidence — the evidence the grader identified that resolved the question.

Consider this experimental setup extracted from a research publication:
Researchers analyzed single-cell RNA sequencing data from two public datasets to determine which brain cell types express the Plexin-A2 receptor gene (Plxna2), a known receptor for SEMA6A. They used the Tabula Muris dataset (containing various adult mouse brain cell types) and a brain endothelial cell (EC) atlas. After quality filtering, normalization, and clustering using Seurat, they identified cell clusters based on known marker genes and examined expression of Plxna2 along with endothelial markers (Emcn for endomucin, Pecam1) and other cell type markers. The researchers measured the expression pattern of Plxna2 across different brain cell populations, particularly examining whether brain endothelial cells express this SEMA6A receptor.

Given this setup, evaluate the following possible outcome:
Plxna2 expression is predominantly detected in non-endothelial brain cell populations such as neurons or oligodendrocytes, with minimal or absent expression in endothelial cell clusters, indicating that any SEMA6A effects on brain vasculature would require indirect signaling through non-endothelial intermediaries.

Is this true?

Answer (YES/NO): NO